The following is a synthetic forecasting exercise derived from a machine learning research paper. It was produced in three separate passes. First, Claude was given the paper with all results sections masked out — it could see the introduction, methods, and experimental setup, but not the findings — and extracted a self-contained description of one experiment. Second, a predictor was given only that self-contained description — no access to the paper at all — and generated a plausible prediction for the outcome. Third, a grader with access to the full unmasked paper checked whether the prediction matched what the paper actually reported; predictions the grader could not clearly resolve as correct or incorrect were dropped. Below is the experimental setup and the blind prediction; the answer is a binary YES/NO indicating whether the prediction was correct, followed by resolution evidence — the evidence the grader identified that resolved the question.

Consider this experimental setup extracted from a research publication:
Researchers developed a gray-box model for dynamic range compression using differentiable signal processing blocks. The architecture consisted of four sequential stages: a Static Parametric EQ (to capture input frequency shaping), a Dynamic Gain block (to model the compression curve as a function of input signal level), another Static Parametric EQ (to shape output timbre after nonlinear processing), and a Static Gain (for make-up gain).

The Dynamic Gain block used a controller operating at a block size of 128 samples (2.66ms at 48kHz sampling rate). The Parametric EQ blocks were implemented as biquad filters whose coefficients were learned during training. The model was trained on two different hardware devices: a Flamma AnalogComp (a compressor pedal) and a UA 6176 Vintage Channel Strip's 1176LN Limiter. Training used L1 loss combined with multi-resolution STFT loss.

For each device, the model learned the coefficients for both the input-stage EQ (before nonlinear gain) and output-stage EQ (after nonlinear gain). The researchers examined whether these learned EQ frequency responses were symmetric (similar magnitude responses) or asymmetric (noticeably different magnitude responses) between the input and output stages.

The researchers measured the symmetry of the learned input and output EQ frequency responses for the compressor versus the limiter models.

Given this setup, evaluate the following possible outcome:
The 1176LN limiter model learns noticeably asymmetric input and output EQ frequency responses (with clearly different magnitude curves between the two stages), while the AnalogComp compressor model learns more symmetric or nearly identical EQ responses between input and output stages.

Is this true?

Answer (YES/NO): NO